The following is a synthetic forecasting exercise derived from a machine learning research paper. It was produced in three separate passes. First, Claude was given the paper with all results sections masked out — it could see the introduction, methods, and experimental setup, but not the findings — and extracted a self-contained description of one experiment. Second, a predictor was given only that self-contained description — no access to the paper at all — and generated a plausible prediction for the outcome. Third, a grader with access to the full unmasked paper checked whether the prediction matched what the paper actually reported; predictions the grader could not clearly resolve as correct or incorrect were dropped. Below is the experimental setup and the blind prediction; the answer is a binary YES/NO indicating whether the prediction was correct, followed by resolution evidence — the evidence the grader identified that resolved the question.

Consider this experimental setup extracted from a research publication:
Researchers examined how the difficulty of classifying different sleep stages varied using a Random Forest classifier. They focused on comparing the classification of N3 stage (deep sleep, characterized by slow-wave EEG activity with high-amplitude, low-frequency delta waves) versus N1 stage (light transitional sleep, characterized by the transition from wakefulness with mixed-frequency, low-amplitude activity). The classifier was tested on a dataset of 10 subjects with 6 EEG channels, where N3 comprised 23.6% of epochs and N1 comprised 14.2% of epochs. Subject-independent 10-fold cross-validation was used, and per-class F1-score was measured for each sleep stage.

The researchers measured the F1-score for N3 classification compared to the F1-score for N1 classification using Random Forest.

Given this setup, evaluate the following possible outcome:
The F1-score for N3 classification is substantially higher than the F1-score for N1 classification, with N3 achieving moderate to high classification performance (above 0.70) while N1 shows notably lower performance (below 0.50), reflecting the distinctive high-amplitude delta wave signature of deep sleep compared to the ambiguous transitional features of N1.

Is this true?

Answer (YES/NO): YES